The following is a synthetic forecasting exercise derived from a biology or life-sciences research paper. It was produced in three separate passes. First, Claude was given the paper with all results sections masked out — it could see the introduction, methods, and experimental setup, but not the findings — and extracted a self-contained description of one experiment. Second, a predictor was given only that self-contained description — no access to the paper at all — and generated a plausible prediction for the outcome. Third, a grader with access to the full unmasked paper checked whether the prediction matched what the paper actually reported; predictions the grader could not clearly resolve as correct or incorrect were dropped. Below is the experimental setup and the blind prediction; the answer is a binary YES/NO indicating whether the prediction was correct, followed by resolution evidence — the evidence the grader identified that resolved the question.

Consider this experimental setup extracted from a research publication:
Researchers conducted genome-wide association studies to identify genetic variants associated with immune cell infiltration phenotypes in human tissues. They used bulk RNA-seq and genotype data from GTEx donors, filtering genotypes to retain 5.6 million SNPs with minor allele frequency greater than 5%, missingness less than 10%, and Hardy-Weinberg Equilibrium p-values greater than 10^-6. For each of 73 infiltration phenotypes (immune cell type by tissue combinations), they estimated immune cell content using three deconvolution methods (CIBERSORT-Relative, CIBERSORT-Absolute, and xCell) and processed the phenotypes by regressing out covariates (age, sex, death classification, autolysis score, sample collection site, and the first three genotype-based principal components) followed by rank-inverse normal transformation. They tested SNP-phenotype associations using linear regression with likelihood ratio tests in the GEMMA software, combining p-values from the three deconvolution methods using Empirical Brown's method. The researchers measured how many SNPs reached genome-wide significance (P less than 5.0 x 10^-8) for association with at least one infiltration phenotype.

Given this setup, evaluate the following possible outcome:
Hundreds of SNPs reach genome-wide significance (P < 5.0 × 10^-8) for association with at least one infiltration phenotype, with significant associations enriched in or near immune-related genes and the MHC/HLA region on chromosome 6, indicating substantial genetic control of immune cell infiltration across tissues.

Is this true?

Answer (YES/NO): NO